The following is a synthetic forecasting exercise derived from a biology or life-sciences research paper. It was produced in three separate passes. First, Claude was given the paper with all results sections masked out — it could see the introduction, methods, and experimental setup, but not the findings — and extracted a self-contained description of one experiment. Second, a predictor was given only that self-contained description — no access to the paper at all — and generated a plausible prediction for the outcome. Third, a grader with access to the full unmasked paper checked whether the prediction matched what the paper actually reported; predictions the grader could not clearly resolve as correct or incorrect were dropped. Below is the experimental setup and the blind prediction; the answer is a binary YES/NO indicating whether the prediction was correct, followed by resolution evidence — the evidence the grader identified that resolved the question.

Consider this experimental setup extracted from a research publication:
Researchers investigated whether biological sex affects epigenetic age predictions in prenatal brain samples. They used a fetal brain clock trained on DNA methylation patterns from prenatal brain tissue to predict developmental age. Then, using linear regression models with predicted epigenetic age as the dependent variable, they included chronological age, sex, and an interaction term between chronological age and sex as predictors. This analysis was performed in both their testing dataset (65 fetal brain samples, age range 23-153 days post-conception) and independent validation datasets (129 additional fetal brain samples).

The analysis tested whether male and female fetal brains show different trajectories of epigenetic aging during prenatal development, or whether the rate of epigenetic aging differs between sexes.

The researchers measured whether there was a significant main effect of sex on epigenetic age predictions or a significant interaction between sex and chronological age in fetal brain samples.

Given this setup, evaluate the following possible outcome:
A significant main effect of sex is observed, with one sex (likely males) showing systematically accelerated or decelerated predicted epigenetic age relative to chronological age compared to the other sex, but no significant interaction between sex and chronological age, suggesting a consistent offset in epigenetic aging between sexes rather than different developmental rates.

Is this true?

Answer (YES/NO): NO